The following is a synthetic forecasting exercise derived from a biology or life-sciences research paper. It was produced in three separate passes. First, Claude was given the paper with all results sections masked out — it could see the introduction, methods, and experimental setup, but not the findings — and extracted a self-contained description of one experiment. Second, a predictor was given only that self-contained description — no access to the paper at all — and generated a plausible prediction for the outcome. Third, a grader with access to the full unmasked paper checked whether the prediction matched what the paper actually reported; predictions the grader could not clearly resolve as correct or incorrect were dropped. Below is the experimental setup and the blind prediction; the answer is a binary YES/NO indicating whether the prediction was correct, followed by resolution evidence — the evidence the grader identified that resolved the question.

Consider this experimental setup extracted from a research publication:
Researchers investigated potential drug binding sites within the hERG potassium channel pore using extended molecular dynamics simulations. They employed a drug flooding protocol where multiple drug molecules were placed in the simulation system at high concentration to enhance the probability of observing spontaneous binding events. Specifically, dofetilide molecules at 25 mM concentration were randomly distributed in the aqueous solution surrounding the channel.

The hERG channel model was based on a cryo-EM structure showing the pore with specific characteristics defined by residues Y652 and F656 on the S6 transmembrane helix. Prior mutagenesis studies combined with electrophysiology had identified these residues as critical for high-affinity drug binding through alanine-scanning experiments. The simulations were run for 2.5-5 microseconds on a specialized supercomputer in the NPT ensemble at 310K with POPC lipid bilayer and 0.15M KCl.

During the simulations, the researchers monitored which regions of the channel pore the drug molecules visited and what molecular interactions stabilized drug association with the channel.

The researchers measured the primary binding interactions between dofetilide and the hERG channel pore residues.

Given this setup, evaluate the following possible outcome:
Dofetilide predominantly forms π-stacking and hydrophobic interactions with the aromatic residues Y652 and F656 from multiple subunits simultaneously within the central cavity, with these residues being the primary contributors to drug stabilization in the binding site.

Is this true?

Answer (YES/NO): NO